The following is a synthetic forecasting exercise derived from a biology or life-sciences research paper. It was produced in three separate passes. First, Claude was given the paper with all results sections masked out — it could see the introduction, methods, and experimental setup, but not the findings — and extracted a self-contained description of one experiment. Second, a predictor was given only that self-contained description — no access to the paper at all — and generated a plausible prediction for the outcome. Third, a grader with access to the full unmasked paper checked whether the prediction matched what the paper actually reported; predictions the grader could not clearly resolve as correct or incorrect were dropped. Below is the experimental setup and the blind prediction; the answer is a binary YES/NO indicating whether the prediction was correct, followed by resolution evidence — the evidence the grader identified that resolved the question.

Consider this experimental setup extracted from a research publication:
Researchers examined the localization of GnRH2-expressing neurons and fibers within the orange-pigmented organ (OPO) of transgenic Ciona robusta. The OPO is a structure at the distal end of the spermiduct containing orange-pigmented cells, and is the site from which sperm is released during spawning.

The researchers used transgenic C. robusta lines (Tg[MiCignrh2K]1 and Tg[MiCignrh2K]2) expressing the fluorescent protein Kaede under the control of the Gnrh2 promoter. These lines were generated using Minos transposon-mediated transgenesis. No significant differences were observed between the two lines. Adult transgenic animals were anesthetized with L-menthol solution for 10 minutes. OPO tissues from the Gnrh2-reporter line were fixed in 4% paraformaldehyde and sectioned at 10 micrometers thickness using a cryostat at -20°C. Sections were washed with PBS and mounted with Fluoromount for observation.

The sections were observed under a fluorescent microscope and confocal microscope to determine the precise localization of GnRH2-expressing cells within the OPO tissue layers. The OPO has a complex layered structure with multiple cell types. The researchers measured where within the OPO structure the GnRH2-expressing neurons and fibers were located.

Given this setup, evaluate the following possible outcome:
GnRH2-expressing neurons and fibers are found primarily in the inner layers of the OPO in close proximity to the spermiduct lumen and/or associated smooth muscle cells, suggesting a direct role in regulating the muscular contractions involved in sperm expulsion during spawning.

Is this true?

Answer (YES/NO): NO